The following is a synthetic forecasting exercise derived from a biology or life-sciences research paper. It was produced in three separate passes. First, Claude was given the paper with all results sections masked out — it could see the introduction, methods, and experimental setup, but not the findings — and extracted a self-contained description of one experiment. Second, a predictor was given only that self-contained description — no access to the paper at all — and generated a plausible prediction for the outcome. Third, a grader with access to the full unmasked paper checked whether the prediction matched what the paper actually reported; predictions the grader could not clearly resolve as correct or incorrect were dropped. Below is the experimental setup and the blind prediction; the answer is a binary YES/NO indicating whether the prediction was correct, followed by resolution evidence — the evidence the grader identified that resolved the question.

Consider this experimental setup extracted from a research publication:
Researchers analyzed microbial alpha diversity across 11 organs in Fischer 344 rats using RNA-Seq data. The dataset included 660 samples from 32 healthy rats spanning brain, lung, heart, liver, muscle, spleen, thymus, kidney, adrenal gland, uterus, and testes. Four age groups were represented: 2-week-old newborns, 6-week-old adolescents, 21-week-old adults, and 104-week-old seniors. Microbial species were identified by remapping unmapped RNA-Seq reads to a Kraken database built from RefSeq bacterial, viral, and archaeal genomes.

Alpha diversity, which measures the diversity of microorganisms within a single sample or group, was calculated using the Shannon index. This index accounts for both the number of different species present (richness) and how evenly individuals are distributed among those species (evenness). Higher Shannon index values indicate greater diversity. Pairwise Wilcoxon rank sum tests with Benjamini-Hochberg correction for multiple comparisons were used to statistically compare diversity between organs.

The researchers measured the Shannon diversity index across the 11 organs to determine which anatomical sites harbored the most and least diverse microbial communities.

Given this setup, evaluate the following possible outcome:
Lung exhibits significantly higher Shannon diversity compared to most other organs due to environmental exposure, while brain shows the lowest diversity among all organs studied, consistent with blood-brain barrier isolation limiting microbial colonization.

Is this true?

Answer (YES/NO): NO